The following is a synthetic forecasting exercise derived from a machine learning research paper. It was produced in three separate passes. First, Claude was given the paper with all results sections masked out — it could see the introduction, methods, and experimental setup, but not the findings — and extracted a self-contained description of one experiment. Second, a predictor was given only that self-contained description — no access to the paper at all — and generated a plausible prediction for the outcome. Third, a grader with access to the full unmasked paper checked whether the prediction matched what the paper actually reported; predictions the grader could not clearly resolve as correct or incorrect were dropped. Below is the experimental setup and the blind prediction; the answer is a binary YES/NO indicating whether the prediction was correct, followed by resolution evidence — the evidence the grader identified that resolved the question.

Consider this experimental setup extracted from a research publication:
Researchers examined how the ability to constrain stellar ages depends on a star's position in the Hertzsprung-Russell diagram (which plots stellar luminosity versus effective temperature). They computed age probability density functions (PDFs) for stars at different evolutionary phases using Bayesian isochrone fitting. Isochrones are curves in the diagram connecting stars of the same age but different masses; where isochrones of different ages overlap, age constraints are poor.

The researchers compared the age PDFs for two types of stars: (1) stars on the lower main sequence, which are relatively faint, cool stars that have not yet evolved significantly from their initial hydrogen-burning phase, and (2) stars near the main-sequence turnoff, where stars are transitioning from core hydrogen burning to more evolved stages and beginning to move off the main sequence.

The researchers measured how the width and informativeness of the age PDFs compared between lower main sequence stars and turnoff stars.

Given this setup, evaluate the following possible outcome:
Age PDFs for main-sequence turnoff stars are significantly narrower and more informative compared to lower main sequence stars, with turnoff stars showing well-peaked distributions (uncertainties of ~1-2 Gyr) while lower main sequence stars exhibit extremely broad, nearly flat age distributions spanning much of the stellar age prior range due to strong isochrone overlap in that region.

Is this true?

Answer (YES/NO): YES